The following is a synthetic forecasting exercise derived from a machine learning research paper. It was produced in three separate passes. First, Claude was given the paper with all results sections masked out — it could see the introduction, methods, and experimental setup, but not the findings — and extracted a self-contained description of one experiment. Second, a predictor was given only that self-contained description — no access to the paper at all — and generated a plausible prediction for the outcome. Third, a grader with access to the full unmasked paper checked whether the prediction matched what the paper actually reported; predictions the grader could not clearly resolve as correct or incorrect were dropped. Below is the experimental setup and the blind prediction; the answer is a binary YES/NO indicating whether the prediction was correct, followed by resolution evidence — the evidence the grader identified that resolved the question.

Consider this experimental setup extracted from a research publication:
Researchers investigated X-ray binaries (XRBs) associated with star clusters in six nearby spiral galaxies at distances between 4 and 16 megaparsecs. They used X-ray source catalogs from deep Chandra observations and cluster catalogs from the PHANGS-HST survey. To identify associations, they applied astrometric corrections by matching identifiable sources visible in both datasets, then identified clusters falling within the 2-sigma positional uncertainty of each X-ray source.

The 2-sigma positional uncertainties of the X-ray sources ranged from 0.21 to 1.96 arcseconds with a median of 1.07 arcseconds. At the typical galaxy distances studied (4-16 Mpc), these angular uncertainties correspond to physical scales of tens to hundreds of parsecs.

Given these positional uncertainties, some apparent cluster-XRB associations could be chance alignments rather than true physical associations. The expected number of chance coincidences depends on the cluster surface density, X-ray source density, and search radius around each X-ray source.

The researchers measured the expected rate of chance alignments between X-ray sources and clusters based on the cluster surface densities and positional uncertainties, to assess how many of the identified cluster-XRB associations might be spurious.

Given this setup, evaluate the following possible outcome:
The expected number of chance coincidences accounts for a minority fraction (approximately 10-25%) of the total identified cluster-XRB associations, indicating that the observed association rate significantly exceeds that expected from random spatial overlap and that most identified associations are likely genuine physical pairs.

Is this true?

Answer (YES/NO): NO